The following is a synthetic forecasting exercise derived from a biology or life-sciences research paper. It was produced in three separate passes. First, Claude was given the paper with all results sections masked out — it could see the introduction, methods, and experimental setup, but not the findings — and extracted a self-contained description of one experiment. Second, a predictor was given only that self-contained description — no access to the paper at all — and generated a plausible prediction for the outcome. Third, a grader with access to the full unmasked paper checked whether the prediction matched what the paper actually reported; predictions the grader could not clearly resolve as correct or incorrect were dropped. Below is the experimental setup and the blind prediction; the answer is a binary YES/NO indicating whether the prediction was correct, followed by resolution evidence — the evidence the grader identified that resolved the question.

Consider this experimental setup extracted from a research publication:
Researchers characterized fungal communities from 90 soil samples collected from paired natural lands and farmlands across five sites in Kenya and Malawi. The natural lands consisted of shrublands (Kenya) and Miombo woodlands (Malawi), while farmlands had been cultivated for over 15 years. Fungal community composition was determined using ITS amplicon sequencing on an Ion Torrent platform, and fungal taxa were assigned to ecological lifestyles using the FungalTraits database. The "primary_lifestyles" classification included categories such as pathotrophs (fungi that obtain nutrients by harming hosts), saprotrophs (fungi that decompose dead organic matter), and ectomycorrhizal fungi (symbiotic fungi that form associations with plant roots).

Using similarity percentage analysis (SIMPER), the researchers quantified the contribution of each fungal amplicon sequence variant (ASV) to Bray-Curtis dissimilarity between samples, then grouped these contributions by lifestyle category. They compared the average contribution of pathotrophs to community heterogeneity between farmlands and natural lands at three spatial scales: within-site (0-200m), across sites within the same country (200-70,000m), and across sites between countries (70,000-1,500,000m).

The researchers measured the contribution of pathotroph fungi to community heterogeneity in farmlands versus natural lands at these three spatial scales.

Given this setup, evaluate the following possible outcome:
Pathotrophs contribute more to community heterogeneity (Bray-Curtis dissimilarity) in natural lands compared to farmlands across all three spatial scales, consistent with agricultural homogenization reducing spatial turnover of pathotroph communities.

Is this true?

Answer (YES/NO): NO